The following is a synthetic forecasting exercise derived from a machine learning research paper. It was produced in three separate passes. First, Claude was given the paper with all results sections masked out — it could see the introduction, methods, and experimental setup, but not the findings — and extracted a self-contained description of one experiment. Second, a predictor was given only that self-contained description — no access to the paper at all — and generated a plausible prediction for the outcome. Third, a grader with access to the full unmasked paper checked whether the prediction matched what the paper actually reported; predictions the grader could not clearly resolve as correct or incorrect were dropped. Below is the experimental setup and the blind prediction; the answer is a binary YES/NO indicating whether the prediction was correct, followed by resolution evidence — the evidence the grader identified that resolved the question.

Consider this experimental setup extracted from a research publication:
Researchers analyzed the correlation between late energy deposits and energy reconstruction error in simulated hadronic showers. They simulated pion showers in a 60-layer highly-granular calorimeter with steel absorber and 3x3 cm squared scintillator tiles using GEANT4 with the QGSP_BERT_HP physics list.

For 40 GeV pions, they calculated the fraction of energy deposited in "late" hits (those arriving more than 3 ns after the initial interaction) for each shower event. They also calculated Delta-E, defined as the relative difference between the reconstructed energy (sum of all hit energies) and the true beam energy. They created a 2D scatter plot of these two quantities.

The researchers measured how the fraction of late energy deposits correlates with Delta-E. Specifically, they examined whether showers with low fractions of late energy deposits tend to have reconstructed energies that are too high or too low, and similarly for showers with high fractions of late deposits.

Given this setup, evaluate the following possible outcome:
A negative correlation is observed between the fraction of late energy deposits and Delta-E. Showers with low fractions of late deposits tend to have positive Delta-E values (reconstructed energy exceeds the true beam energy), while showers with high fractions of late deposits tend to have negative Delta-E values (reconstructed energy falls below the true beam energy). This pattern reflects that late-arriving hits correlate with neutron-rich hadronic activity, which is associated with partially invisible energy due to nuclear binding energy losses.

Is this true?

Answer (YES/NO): YES